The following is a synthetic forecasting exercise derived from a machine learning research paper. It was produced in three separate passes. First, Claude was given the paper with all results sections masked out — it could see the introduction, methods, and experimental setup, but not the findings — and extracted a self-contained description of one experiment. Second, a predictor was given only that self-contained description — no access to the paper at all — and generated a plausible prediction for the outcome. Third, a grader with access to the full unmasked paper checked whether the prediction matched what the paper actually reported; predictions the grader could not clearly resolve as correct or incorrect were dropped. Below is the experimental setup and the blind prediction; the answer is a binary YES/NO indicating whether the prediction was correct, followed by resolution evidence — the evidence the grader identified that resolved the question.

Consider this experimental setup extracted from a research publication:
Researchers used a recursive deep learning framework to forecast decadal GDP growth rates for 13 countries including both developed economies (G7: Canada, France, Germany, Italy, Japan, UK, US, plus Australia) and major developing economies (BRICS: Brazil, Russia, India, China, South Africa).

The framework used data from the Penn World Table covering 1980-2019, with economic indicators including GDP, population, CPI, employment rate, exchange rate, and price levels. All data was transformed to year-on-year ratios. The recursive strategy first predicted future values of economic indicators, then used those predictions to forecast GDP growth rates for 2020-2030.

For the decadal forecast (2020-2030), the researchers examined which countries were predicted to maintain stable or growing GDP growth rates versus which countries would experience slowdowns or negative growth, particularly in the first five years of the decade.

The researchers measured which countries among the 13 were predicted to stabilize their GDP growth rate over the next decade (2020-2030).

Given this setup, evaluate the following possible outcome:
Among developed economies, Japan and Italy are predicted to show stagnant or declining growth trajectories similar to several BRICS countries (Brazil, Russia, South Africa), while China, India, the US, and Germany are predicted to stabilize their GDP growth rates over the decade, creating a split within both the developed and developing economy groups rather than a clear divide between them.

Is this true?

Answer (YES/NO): NO